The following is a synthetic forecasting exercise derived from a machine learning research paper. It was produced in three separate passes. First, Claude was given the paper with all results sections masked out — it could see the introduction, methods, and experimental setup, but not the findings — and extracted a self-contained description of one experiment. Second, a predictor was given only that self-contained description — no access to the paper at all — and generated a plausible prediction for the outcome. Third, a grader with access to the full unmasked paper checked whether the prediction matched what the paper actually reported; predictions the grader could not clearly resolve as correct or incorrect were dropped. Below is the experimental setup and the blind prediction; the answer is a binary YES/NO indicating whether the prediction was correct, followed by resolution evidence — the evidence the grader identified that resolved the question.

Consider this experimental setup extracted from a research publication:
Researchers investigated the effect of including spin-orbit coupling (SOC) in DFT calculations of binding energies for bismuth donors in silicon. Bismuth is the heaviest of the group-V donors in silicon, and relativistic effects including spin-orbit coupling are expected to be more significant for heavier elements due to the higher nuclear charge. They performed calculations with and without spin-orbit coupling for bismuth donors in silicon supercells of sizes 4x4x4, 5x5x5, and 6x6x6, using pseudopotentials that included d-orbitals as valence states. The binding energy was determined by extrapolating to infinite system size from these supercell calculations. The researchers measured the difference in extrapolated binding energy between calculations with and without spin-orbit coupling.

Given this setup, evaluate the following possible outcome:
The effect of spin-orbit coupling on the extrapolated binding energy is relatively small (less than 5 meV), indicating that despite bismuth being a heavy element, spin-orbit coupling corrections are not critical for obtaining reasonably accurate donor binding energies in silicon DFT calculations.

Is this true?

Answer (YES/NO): NO